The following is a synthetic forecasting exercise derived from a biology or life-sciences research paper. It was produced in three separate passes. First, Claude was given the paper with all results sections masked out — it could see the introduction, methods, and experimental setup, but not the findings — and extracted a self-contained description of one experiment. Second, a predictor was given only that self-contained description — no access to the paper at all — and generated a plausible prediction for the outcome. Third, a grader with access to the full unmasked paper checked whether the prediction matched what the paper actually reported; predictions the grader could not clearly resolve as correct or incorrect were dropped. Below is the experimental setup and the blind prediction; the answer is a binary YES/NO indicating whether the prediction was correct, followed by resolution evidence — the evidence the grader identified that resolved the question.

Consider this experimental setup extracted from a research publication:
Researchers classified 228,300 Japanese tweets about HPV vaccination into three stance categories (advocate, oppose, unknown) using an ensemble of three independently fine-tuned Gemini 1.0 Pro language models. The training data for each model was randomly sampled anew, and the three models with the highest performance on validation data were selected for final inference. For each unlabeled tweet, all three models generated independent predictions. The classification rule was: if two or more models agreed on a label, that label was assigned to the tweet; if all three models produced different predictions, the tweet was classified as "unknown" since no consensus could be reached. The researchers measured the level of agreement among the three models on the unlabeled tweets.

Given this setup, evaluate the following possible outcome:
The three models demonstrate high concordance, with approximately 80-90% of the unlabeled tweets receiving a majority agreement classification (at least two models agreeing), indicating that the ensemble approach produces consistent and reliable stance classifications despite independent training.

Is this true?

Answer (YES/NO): NO